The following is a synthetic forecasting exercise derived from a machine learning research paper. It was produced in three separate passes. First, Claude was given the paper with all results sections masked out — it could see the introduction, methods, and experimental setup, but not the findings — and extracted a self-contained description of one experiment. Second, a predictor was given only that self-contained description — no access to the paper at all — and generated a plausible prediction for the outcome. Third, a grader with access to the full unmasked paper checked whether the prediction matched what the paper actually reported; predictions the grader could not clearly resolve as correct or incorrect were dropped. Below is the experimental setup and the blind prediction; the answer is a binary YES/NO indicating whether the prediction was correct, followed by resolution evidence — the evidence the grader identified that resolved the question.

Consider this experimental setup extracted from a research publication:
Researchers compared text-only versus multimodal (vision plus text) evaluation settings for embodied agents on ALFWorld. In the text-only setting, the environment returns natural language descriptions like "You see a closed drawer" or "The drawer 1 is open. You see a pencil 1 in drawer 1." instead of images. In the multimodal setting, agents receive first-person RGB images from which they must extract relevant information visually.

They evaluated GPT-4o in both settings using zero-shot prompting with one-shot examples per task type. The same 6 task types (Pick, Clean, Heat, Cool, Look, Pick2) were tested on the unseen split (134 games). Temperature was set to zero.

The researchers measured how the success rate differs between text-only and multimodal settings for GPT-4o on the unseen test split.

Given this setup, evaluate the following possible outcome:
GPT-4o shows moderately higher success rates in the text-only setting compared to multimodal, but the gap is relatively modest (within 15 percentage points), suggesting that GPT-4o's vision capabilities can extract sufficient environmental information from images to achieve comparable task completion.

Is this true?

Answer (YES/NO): NO